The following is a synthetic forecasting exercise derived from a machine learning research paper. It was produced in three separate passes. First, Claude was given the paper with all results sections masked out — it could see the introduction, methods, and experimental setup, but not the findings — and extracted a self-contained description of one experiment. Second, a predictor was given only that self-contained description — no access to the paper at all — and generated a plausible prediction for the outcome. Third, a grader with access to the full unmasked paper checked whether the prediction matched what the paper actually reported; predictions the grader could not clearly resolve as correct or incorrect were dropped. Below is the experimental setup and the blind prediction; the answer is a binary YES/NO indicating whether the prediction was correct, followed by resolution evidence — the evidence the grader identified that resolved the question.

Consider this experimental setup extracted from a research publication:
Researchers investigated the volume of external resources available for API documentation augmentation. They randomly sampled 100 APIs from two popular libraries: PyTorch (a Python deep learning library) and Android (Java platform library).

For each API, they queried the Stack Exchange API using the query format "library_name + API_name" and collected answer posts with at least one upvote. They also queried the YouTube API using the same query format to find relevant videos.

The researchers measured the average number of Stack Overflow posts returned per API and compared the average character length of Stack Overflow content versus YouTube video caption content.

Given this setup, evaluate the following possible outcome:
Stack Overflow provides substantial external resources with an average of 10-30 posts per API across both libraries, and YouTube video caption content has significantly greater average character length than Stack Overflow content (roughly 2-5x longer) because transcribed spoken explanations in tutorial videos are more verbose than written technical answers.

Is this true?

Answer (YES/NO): NO